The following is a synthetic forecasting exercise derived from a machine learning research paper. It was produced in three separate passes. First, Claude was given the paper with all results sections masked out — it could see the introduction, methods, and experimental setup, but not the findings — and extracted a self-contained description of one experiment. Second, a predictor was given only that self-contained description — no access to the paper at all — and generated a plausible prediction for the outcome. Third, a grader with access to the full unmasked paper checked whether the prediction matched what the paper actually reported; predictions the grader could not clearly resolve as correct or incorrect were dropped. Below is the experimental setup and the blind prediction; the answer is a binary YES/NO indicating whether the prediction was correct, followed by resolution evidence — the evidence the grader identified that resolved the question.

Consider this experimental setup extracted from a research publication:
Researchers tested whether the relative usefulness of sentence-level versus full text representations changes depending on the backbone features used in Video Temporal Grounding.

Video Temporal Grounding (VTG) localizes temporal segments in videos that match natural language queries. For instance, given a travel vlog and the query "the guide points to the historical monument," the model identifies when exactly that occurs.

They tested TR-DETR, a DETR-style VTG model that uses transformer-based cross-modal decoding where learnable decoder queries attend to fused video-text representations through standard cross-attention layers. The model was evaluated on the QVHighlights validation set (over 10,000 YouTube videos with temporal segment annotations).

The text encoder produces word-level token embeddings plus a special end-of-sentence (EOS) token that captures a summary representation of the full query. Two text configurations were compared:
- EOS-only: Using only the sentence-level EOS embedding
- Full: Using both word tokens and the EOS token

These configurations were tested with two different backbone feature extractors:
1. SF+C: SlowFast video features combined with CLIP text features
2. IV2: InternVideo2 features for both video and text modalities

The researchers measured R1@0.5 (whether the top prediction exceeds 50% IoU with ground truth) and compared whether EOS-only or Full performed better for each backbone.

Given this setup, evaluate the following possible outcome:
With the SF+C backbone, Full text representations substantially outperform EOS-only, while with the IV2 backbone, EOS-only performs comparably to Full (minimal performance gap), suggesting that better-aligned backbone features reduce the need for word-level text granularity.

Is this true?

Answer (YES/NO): NO